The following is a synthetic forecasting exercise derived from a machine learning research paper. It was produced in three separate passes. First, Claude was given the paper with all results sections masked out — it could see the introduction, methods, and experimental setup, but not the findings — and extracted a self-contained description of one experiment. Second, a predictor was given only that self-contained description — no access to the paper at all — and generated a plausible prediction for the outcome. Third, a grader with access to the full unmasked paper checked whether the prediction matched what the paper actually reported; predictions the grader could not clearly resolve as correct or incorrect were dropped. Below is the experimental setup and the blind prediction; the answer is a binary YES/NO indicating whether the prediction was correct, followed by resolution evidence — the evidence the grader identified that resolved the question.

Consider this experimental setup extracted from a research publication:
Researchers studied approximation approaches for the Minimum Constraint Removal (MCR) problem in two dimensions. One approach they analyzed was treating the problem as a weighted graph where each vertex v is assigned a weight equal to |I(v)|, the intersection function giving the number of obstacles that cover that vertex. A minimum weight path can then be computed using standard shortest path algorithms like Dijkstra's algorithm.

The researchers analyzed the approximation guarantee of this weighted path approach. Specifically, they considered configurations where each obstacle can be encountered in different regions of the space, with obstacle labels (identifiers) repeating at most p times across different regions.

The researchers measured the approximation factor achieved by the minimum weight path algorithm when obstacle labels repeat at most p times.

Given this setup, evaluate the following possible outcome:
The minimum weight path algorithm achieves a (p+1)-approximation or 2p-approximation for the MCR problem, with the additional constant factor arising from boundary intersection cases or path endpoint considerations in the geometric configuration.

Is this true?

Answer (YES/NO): NO